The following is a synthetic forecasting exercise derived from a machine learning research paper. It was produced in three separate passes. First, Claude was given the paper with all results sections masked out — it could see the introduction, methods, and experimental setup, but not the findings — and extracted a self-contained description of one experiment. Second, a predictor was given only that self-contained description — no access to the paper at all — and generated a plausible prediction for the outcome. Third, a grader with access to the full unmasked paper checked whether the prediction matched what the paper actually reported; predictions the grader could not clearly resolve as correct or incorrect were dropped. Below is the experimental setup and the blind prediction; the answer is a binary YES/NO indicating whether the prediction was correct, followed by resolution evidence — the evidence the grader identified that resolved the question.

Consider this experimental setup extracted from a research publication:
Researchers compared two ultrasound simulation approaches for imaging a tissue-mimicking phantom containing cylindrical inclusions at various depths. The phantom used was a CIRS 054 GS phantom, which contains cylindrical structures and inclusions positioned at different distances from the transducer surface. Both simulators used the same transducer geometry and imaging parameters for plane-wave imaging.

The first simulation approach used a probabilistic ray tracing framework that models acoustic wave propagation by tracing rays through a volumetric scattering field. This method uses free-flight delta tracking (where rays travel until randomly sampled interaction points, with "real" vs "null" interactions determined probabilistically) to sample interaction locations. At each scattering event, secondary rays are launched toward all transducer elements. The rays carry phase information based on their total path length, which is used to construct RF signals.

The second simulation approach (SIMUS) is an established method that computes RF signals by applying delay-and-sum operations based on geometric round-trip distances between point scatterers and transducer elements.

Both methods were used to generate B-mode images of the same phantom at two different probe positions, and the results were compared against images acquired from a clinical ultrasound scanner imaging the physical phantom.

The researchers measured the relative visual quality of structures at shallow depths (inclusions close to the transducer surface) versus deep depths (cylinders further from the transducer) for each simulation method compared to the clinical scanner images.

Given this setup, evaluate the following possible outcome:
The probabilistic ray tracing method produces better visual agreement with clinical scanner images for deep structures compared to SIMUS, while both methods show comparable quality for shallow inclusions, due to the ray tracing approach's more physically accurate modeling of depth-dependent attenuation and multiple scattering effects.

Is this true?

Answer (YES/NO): NO